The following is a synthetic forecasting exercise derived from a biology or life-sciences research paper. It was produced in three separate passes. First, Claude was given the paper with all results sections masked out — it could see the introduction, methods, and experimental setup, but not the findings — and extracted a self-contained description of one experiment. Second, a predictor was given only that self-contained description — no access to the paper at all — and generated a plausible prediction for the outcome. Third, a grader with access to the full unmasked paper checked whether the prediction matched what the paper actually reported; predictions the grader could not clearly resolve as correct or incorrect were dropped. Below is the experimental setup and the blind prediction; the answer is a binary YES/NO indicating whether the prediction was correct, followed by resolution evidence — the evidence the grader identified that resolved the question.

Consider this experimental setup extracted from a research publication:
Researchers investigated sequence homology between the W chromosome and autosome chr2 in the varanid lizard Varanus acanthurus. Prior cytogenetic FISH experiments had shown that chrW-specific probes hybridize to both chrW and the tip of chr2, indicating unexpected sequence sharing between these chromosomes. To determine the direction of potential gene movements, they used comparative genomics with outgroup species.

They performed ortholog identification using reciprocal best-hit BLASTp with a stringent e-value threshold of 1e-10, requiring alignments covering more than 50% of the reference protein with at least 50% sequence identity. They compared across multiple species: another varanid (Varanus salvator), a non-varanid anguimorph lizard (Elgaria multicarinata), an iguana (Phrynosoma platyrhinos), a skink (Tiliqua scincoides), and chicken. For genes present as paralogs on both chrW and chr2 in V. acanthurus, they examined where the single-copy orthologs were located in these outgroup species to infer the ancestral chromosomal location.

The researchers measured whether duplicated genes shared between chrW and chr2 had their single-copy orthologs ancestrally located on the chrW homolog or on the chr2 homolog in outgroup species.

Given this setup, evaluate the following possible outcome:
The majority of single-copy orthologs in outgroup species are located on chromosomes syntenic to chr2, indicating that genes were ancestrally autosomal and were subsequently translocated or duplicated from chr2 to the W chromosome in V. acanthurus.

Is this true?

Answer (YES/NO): NO